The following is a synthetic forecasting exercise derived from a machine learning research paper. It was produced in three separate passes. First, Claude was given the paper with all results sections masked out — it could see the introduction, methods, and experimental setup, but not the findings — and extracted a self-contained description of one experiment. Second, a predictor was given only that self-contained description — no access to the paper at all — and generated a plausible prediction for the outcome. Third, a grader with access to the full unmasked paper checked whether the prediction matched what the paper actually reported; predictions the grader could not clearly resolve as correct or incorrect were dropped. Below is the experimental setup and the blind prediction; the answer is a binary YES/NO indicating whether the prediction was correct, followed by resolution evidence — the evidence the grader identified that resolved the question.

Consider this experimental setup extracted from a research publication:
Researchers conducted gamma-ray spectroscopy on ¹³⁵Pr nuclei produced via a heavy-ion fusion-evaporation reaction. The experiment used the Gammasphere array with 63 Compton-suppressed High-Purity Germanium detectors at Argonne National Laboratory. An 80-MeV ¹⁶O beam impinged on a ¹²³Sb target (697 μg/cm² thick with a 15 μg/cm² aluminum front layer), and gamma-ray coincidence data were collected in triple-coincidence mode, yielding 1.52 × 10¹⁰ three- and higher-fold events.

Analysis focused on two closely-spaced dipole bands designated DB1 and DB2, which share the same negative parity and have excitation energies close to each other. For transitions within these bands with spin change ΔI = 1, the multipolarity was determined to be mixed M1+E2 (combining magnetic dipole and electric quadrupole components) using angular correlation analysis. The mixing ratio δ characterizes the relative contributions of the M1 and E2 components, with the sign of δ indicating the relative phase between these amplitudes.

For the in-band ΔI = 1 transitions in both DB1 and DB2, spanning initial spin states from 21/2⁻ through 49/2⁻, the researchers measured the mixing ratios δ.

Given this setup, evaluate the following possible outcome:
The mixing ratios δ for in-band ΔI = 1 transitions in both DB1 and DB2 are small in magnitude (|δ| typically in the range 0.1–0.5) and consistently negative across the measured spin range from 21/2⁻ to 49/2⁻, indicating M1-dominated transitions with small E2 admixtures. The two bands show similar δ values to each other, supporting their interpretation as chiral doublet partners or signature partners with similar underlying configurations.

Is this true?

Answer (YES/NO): NO